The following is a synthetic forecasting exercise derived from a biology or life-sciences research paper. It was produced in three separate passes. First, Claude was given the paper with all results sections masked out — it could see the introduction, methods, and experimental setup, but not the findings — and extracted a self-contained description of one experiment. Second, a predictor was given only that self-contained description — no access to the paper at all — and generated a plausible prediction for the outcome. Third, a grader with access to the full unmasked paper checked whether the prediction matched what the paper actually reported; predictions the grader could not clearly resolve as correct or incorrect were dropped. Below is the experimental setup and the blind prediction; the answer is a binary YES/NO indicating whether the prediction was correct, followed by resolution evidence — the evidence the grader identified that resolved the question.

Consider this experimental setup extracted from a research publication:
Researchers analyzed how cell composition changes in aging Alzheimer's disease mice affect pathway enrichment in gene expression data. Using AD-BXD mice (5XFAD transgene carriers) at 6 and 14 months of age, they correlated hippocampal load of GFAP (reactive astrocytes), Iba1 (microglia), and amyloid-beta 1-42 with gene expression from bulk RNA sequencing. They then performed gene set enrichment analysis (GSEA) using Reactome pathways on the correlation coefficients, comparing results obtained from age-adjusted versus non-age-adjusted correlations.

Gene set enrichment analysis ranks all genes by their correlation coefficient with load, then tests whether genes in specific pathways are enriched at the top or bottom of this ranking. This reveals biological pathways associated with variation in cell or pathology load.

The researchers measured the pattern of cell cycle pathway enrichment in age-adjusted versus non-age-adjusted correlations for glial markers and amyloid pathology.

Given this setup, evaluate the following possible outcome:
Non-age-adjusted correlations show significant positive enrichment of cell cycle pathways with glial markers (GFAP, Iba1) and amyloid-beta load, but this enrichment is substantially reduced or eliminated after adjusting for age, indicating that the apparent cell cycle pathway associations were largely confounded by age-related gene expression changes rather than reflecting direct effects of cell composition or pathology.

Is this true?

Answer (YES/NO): NO